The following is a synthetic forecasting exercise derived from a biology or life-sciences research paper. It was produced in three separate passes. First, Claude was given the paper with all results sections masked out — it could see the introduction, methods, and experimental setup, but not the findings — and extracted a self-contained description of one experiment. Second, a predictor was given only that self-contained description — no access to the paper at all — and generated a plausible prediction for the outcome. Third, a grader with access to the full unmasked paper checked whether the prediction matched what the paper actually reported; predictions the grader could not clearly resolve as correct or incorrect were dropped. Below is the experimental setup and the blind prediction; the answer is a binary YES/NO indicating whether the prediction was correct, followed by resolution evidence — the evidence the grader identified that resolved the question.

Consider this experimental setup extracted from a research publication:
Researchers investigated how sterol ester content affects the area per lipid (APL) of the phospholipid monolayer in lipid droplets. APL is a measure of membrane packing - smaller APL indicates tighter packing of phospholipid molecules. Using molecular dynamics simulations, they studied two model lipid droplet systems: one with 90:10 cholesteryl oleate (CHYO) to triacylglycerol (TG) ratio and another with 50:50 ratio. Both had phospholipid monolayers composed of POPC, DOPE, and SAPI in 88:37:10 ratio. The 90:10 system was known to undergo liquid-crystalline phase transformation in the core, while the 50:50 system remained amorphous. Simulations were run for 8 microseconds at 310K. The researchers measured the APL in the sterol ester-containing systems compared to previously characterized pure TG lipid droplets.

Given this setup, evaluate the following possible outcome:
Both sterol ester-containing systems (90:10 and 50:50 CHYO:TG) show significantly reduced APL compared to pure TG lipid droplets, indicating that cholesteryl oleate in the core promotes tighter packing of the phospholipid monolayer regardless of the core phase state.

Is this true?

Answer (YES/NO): YES